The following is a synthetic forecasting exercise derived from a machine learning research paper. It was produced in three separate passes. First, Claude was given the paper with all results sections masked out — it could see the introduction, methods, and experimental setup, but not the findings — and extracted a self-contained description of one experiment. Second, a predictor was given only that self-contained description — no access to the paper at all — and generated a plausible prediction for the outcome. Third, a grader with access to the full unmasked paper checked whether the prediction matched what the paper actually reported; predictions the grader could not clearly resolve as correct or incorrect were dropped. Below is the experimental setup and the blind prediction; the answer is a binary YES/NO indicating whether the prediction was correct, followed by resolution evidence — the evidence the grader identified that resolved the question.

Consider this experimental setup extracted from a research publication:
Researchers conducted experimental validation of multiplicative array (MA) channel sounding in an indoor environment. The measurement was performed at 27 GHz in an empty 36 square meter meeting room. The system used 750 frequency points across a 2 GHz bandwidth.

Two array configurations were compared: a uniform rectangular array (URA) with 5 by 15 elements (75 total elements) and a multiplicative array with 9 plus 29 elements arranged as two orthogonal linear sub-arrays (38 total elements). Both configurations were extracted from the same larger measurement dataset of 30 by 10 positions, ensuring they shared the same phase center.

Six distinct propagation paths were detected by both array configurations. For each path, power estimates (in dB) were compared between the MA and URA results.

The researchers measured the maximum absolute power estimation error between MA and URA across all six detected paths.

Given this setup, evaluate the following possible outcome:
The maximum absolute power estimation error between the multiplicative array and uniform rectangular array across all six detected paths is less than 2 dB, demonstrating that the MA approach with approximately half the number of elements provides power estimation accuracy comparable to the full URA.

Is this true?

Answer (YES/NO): NO